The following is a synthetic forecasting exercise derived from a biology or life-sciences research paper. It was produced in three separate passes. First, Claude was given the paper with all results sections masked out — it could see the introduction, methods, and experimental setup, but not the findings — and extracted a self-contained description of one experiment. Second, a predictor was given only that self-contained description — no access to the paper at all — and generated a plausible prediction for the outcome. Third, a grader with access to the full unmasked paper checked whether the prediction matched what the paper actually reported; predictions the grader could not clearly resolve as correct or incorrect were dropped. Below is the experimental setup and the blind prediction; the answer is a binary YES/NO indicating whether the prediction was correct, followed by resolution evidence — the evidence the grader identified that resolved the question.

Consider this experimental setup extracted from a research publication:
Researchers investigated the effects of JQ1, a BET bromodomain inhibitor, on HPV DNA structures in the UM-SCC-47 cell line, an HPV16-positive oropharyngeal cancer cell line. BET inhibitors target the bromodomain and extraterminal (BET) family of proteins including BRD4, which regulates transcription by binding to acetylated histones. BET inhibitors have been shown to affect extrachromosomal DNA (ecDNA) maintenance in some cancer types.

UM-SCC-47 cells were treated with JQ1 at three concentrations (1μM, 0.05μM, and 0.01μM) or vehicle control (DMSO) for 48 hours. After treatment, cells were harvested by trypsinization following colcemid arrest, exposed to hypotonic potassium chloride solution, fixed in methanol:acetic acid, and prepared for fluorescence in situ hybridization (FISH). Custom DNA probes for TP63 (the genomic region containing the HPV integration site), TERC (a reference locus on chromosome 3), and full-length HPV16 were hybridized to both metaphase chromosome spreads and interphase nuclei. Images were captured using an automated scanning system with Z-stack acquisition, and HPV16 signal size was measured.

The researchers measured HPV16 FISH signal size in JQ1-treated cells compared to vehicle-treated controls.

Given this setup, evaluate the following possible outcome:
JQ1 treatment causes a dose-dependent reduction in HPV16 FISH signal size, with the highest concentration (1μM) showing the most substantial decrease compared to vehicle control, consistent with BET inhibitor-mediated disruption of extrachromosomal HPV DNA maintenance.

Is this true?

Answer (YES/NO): NO